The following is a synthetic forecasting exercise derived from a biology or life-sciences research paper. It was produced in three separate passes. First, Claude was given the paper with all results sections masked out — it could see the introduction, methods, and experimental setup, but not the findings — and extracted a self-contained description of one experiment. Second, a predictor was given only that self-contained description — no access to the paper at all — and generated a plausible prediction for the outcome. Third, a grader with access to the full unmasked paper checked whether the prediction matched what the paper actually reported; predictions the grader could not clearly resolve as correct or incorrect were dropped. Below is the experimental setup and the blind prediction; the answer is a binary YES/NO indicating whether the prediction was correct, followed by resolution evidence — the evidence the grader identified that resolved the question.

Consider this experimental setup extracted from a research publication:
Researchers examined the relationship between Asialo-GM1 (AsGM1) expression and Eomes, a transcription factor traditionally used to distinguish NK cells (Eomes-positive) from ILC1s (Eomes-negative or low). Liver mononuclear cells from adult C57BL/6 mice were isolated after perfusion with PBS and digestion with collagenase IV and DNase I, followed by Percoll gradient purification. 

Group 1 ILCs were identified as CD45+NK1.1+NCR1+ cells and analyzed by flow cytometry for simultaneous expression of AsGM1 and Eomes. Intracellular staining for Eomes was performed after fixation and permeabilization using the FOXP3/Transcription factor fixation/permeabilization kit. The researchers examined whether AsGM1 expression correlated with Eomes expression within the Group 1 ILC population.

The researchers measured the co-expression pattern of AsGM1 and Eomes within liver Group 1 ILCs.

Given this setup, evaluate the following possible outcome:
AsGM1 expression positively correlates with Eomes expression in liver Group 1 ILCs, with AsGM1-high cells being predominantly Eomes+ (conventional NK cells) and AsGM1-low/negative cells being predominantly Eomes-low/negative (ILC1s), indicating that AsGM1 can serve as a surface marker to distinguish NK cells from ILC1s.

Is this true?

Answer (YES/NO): YES